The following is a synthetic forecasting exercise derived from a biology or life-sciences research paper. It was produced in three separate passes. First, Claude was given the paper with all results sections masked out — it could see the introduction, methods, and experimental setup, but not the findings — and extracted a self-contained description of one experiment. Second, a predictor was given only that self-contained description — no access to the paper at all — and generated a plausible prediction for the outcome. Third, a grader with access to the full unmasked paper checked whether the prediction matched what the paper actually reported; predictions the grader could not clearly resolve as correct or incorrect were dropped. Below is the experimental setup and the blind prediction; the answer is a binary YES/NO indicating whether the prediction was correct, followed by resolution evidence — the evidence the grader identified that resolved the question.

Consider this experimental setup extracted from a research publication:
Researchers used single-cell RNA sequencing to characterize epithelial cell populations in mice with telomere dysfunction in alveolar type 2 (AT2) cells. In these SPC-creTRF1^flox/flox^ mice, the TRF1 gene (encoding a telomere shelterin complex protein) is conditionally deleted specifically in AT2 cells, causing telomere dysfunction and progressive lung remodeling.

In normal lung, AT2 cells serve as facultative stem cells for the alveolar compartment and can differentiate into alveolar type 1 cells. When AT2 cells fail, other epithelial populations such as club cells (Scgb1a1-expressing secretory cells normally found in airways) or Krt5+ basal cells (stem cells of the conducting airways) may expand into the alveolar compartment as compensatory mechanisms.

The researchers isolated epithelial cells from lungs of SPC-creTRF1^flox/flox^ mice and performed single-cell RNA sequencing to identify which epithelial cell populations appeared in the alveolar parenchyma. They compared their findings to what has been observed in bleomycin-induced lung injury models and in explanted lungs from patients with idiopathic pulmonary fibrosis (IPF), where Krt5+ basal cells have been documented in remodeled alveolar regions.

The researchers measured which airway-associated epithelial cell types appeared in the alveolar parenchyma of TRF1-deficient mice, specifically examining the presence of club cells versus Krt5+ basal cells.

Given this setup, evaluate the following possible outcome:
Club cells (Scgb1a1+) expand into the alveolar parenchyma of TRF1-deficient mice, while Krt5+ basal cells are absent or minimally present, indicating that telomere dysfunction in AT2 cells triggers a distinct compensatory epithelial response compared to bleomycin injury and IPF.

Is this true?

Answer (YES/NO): YES